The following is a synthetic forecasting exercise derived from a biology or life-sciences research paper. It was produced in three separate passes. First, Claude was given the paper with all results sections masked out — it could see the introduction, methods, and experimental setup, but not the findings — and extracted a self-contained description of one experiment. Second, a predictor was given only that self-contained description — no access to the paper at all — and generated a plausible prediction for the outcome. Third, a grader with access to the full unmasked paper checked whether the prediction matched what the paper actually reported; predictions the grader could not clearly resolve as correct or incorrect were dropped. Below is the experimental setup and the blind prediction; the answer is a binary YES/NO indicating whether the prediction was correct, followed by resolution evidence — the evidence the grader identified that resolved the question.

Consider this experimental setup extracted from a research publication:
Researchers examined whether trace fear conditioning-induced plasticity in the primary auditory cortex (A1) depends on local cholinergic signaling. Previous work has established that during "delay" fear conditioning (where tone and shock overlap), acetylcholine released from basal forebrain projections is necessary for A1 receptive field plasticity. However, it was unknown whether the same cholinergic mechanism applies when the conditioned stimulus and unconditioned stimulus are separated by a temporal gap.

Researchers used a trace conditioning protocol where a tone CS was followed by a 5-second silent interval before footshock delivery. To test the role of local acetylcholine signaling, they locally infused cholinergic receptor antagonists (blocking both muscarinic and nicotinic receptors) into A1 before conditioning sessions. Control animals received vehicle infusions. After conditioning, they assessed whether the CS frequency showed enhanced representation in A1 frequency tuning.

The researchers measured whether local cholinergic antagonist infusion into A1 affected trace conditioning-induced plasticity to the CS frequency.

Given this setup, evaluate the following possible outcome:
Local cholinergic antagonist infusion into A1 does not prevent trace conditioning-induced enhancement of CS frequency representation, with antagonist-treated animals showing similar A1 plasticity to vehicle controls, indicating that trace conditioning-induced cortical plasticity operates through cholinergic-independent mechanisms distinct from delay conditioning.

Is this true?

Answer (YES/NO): NO